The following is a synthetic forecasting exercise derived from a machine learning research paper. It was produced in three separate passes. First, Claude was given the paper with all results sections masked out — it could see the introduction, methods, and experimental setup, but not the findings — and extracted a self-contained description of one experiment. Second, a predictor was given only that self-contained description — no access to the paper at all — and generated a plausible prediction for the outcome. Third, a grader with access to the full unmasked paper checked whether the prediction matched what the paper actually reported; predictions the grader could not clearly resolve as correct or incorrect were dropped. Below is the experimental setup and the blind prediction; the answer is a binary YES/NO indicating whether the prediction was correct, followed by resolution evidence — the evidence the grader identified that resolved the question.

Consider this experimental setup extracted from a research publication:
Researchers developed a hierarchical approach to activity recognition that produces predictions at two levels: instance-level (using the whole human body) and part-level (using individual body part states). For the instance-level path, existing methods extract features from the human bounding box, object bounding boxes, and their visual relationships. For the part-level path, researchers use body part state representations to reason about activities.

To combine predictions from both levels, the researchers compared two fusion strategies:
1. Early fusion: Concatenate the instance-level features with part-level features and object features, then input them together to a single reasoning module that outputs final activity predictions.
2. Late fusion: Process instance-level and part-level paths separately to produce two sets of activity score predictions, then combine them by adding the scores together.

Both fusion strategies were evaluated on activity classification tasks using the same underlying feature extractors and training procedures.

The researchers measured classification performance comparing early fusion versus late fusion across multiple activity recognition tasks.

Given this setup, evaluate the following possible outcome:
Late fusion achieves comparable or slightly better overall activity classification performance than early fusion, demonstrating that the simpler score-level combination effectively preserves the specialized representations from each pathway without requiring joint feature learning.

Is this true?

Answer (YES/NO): YES